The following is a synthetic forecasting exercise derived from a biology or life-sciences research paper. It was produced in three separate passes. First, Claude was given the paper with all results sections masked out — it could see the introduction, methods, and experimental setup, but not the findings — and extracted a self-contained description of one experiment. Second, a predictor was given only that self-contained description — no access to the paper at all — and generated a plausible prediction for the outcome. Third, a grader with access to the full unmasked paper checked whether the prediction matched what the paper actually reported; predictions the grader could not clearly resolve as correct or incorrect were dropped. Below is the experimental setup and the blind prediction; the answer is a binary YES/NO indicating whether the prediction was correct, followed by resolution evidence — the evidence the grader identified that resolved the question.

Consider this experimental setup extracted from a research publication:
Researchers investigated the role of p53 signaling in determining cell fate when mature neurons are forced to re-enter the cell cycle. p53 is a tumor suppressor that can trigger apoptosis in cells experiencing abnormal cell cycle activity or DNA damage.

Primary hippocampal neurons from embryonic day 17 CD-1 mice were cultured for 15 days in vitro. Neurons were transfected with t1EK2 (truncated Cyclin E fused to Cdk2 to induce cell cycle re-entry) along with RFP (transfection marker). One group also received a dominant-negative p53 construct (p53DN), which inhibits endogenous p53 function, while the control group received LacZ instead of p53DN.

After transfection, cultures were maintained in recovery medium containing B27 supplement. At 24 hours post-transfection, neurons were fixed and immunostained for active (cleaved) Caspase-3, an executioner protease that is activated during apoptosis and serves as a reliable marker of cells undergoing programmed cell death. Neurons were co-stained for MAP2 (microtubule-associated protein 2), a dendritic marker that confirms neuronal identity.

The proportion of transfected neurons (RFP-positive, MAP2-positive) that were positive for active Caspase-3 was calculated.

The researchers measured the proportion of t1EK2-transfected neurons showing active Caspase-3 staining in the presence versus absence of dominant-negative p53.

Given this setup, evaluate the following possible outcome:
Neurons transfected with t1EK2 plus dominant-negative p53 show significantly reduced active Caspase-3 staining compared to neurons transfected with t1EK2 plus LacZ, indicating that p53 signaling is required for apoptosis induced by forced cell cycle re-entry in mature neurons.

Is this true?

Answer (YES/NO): YES